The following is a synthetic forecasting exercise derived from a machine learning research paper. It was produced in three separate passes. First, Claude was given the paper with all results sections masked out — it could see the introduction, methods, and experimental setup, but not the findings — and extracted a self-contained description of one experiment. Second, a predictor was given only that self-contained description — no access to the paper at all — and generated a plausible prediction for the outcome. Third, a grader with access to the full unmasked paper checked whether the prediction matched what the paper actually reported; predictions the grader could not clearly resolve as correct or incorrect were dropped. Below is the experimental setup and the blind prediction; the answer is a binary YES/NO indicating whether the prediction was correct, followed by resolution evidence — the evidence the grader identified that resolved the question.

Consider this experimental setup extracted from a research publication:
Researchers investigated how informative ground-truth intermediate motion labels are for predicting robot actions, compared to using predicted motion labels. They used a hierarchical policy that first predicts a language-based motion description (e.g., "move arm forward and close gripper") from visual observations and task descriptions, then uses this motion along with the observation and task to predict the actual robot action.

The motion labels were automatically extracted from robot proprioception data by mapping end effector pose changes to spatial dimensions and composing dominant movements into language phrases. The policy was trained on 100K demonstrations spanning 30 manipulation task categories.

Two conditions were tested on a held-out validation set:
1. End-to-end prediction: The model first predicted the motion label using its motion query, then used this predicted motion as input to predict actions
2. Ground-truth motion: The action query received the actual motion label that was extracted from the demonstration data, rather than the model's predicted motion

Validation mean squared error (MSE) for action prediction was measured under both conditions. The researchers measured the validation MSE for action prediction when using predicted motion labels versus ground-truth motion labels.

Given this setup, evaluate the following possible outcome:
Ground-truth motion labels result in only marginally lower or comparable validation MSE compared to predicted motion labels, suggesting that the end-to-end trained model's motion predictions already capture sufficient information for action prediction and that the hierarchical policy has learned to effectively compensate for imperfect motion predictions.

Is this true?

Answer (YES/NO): NO